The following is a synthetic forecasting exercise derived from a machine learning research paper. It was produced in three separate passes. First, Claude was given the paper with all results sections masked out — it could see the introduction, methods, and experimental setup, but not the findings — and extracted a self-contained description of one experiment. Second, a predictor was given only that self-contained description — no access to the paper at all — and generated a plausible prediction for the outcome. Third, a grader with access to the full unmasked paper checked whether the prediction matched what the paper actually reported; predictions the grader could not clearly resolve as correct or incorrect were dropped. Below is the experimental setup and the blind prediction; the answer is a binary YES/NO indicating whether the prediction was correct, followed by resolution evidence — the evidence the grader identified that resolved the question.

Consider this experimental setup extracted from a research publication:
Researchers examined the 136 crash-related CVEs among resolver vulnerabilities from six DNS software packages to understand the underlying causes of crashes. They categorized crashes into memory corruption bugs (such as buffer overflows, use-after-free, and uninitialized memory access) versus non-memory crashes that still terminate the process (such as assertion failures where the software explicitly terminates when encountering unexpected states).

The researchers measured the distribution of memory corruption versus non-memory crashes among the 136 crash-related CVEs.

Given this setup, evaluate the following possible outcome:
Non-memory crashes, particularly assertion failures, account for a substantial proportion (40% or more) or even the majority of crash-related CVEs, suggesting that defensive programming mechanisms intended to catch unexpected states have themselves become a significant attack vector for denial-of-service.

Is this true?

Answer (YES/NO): YES